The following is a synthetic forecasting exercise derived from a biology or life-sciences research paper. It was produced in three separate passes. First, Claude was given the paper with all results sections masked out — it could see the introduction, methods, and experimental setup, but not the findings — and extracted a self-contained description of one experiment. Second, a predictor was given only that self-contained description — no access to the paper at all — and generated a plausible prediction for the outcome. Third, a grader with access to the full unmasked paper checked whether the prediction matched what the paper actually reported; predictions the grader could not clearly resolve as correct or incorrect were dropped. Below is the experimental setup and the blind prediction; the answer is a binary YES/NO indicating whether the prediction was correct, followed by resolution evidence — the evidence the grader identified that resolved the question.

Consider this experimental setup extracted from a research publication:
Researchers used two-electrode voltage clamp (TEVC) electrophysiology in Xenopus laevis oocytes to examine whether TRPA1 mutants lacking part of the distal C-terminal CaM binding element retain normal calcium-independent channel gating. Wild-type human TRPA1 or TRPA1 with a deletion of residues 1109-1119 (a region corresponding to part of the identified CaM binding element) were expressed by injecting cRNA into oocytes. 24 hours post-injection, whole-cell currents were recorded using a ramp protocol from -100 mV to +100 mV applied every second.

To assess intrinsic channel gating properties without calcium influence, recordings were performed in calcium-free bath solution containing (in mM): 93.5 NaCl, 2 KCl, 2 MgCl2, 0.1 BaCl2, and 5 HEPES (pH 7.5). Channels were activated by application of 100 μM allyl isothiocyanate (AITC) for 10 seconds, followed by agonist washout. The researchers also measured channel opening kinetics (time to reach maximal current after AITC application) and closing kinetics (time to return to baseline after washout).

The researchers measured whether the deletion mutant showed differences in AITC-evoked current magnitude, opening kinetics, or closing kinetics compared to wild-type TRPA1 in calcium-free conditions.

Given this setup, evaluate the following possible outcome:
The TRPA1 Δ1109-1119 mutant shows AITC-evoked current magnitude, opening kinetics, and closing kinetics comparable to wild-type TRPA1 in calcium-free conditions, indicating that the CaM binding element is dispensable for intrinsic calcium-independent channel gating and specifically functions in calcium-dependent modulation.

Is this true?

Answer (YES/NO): YES